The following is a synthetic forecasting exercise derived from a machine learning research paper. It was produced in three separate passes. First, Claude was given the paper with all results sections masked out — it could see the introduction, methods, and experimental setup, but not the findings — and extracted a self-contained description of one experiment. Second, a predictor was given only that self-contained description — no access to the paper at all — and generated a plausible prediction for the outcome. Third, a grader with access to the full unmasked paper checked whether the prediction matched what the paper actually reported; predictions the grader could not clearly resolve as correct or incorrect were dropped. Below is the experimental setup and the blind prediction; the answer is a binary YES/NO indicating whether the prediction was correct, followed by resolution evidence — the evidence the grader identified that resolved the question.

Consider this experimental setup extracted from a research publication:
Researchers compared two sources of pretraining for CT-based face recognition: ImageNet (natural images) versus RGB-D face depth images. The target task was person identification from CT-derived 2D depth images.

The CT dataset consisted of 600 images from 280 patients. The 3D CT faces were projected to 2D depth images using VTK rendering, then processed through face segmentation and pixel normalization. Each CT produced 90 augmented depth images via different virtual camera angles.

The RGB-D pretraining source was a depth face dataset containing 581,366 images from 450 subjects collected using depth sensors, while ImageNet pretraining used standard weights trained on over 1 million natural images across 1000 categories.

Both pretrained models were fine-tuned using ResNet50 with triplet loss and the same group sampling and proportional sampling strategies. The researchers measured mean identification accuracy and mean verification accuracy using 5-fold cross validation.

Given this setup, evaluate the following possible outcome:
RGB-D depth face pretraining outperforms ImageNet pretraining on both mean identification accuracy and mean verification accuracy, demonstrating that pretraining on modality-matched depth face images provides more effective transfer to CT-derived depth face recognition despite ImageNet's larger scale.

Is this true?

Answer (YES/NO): YES